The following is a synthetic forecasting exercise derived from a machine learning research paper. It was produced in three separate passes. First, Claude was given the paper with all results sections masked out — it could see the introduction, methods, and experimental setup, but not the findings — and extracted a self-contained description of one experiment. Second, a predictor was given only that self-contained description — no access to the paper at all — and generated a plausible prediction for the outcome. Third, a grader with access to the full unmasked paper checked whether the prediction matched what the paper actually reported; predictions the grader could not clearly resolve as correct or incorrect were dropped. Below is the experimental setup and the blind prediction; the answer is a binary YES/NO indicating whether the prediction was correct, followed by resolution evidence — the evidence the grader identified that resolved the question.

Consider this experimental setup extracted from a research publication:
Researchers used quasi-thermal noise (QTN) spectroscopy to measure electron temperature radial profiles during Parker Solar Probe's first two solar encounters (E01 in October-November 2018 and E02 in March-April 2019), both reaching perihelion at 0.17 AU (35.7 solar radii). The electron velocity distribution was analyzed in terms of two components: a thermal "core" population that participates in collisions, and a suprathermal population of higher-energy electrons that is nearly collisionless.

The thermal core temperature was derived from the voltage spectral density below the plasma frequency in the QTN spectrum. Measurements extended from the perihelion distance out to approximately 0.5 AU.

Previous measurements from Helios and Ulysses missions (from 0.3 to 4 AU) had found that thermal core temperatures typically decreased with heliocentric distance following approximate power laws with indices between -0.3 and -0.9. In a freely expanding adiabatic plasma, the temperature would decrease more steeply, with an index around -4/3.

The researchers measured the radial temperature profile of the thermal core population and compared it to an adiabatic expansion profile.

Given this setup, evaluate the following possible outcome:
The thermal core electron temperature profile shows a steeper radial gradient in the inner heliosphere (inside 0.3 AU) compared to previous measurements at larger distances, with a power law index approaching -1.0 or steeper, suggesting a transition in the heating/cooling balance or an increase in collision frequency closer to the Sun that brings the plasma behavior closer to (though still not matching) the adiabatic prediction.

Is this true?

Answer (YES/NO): NO